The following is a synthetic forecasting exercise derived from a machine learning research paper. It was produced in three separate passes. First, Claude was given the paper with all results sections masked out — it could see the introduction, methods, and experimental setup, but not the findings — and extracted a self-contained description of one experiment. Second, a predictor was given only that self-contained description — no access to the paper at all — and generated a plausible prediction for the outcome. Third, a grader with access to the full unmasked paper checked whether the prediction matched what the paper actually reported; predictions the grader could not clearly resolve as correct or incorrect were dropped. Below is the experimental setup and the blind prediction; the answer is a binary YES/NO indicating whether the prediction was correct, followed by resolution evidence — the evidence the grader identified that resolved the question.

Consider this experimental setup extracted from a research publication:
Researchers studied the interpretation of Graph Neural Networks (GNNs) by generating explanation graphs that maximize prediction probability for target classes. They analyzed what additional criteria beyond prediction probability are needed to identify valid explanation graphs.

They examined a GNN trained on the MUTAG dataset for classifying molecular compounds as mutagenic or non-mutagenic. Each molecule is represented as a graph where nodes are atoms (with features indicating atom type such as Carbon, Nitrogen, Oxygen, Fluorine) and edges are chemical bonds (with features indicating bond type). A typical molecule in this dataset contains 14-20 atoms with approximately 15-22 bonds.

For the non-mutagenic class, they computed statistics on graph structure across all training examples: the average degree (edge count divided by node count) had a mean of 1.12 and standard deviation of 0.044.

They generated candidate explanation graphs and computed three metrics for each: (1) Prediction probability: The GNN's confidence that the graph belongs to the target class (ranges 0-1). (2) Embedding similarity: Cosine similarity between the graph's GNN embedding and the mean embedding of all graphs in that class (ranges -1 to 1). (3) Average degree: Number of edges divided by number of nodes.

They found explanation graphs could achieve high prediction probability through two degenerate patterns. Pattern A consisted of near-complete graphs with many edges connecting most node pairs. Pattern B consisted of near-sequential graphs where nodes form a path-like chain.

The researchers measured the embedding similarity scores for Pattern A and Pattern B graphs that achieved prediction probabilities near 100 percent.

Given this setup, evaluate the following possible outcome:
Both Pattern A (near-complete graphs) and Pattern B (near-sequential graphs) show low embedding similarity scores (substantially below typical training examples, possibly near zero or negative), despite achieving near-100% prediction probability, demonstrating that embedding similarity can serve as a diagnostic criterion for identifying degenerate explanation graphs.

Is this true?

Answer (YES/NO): NO